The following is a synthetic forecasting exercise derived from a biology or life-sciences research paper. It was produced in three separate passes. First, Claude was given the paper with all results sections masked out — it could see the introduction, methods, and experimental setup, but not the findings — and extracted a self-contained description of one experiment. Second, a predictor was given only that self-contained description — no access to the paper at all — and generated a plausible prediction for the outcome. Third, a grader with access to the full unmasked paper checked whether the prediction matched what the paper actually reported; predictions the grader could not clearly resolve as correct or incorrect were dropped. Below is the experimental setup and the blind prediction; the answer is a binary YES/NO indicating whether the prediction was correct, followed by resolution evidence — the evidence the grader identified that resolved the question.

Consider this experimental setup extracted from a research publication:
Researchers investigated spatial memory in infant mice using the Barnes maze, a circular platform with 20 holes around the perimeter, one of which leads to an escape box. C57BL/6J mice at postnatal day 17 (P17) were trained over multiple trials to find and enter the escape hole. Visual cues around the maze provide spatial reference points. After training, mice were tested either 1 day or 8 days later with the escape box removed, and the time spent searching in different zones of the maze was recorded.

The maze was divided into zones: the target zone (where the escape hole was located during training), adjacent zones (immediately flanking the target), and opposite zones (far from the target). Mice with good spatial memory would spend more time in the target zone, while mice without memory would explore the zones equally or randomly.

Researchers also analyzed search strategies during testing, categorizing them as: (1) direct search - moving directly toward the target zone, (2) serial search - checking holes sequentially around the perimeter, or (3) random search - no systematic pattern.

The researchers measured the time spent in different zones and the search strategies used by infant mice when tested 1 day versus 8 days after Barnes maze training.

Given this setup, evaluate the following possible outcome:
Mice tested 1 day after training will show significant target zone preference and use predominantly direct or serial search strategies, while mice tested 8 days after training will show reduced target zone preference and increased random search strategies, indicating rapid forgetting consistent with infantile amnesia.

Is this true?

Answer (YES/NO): YES